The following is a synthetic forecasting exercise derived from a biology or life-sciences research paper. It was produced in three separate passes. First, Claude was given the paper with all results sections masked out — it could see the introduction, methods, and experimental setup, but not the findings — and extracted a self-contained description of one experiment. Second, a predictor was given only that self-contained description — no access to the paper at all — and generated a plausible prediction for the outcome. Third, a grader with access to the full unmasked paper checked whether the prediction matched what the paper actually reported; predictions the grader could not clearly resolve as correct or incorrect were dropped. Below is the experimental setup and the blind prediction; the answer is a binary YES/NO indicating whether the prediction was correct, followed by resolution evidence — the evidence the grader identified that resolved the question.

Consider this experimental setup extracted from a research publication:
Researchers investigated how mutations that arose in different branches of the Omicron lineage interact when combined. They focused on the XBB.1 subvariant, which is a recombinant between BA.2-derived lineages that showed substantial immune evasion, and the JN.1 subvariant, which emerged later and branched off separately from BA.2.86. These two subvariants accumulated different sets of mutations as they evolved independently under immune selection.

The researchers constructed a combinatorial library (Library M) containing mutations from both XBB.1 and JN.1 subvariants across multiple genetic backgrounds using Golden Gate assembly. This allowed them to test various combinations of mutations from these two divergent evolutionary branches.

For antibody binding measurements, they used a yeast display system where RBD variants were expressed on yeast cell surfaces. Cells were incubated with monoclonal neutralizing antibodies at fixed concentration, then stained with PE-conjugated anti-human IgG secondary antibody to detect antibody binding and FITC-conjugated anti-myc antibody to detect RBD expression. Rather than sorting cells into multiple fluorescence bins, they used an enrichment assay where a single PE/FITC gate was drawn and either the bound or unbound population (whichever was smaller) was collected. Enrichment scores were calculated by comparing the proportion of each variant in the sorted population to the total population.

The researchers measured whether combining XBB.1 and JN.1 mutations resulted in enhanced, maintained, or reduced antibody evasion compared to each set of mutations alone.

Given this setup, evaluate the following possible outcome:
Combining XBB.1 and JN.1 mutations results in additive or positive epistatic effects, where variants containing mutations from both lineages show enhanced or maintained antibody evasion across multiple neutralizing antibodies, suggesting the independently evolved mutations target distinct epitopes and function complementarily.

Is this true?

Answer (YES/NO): YES